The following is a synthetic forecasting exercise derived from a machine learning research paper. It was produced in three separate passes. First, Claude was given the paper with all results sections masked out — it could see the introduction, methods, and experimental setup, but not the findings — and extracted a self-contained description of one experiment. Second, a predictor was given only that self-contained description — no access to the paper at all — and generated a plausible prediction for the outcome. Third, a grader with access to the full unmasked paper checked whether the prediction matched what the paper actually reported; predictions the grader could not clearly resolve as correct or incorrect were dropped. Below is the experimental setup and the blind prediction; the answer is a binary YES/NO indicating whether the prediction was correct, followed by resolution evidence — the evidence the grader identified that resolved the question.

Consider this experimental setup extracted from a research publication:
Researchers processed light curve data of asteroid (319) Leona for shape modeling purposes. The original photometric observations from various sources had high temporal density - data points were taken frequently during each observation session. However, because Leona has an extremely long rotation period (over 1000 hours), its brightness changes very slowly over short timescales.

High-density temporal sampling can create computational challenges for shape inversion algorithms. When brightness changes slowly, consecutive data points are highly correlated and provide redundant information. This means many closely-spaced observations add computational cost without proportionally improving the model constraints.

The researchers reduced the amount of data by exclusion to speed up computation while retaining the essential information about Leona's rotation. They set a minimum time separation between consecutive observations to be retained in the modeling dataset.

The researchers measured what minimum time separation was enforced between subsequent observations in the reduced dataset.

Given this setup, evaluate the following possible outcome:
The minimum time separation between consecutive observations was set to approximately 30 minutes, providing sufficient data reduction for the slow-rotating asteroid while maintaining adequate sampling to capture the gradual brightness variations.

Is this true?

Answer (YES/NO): NO